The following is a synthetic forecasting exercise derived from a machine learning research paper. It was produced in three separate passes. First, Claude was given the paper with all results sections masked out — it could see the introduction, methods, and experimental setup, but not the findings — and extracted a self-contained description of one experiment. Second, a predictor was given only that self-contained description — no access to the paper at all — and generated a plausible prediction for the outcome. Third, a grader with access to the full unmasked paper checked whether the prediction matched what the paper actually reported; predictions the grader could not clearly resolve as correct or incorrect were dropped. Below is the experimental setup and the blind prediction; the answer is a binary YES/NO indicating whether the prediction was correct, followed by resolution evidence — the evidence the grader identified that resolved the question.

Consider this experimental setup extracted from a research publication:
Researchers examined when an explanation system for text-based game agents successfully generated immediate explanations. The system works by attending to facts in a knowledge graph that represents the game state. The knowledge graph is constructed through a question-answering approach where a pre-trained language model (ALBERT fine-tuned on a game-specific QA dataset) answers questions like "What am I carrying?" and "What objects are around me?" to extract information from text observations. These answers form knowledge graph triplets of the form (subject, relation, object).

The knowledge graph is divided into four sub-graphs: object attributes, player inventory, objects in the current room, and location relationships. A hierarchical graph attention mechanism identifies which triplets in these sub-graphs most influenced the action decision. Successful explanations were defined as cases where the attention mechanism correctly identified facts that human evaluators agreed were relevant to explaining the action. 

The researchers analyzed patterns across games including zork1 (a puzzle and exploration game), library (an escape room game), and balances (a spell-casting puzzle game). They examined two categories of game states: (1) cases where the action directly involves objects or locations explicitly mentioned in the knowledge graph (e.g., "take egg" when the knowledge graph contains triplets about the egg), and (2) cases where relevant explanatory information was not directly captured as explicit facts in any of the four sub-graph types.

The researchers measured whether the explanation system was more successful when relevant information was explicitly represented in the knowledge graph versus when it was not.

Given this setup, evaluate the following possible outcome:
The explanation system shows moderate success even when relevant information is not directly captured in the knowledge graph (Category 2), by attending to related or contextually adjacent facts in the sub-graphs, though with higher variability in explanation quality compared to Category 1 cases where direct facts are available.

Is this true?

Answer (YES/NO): NO